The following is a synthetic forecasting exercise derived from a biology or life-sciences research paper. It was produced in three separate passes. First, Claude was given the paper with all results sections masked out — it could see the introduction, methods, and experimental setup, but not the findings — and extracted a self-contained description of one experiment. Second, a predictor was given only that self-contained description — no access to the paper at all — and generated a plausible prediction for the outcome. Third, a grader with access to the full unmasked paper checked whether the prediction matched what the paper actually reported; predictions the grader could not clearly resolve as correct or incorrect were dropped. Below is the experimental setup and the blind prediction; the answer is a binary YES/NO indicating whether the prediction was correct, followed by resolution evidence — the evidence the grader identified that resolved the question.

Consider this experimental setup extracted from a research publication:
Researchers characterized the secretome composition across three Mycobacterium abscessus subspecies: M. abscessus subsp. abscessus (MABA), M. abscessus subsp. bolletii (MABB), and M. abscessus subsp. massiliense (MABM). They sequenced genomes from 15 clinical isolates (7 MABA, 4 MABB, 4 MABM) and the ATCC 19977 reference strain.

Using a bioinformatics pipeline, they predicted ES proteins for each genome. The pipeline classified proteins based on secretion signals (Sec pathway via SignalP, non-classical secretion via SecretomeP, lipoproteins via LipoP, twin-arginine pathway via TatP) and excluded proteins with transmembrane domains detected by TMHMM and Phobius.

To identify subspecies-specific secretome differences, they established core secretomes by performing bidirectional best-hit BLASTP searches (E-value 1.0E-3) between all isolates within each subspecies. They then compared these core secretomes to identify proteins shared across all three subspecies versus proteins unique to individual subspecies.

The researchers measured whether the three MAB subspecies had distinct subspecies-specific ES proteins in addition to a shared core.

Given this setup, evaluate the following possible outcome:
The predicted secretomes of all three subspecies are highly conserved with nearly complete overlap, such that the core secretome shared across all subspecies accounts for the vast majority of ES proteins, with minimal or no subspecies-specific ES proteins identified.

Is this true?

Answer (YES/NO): NO